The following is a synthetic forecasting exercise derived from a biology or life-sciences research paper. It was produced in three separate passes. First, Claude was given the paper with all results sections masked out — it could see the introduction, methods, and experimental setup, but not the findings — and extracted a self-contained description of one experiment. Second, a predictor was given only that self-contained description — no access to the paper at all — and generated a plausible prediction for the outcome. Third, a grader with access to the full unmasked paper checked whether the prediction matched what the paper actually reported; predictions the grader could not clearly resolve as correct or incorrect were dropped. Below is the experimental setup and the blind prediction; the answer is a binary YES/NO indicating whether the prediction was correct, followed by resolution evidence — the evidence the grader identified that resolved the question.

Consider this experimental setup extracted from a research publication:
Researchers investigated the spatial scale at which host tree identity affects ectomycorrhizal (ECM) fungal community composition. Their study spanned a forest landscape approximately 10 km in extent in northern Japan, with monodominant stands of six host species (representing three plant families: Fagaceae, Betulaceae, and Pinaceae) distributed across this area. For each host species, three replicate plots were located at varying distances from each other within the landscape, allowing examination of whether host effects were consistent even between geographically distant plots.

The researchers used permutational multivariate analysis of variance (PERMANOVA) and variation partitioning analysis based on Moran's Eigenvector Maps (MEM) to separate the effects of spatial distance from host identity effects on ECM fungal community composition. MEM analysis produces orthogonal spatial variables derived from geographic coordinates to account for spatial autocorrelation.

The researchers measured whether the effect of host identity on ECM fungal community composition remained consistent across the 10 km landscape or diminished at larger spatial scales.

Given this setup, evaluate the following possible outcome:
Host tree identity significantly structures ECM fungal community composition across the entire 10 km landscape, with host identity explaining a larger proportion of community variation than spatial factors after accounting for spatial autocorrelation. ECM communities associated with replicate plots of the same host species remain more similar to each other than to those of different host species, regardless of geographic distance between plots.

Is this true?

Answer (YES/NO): YES